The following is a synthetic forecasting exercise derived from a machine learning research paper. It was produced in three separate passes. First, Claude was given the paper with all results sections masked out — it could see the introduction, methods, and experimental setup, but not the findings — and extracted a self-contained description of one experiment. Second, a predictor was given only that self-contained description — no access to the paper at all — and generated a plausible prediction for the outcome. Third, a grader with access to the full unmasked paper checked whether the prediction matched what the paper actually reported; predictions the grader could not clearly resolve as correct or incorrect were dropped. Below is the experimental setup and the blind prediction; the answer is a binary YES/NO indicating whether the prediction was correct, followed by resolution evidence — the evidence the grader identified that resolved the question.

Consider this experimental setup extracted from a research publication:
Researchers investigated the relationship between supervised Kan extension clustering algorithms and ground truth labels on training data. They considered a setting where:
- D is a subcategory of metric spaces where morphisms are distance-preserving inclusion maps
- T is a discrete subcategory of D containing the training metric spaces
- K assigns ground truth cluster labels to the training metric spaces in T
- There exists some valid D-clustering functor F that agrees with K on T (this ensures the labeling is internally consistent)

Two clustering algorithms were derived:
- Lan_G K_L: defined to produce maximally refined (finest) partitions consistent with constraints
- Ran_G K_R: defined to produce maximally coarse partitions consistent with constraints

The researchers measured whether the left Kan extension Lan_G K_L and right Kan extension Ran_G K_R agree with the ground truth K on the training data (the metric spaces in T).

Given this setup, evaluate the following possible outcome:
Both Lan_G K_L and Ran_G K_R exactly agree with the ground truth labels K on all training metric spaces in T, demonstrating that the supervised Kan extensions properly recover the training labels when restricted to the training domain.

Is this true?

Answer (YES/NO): YES